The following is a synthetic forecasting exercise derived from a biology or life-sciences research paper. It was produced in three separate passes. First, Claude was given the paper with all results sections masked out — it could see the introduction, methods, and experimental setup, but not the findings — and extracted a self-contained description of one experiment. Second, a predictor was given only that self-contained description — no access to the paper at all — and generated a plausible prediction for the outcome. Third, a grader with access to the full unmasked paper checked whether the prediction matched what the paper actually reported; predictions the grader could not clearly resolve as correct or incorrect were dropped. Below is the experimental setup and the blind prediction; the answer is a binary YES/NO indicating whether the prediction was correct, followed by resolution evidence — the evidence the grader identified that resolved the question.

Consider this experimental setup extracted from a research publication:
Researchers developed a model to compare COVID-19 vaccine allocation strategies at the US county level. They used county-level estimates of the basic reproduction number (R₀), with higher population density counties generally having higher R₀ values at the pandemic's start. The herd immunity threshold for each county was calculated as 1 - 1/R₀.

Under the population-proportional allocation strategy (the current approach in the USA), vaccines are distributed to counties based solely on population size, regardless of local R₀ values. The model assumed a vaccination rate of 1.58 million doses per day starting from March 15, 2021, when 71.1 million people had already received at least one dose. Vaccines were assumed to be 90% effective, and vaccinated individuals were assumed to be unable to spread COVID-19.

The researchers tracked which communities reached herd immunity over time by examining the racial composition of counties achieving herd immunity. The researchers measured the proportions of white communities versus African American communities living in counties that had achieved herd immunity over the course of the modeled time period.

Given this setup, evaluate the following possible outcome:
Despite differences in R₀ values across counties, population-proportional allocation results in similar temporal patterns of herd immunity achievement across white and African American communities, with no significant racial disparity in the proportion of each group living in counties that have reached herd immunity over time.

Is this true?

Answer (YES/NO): NO